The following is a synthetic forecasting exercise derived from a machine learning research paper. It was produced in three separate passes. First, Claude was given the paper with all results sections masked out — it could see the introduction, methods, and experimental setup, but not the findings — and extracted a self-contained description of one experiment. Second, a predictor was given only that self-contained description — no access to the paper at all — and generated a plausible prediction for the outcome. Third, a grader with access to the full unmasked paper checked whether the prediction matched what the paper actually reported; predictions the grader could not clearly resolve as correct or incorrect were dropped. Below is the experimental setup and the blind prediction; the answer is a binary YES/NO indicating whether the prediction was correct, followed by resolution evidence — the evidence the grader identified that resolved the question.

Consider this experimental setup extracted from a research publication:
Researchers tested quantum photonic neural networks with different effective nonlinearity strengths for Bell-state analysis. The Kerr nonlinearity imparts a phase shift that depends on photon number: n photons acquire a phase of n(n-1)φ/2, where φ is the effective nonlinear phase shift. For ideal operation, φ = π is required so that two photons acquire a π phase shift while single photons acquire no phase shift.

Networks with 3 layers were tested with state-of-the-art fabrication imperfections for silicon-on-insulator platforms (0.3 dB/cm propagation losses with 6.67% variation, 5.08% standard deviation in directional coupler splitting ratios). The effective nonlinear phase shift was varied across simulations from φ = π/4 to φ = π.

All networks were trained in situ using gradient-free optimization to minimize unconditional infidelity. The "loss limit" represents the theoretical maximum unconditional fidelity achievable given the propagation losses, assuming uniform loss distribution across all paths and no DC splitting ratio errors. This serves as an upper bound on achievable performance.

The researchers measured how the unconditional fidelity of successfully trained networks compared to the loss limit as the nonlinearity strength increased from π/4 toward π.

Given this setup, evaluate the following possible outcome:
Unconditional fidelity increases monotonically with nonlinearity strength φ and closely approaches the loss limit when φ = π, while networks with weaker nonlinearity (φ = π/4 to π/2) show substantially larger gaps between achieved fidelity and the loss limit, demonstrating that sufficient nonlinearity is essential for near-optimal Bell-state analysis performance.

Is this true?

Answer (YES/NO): NO